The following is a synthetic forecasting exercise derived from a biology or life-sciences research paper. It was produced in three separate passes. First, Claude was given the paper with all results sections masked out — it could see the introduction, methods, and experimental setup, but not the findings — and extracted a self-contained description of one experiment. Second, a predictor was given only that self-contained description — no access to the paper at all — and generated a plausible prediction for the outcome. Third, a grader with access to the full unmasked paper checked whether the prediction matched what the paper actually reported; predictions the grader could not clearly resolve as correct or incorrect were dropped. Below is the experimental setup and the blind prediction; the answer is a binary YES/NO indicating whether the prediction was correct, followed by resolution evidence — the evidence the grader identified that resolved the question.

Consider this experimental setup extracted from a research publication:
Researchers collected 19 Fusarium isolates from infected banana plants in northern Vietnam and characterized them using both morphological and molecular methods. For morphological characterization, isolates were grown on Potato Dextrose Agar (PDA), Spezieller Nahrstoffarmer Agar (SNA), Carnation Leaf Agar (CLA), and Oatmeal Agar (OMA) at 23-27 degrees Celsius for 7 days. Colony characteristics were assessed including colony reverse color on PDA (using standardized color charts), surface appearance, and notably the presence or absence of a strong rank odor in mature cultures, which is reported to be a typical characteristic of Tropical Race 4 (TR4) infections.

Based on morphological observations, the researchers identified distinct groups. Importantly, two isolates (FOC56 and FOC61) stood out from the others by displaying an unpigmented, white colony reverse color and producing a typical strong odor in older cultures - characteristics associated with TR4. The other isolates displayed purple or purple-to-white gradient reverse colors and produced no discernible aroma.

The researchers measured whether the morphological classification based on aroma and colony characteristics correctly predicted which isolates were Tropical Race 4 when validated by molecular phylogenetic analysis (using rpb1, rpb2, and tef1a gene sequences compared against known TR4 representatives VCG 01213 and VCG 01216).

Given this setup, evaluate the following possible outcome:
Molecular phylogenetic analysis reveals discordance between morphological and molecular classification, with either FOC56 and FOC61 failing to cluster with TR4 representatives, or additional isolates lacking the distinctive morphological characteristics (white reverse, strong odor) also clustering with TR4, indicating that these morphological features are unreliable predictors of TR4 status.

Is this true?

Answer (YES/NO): NO